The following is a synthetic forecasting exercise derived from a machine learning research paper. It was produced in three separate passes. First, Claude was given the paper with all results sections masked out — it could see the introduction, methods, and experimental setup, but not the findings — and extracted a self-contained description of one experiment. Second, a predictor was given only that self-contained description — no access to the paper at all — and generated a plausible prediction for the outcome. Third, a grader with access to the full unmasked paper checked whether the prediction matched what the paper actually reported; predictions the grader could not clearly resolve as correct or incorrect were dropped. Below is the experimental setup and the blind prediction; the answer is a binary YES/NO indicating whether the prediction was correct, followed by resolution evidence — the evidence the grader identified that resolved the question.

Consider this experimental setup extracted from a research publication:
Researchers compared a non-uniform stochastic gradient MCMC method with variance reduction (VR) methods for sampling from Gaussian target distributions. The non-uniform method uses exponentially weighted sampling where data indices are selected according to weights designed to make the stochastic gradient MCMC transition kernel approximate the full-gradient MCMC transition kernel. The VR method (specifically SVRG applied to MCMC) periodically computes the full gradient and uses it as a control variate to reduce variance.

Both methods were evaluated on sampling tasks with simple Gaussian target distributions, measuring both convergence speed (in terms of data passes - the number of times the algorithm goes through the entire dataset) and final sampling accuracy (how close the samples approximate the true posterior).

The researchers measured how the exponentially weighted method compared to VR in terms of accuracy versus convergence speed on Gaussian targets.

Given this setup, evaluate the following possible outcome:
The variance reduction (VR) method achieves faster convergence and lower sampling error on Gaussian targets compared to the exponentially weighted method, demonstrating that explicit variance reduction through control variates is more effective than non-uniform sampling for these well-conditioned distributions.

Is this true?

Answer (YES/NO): NO